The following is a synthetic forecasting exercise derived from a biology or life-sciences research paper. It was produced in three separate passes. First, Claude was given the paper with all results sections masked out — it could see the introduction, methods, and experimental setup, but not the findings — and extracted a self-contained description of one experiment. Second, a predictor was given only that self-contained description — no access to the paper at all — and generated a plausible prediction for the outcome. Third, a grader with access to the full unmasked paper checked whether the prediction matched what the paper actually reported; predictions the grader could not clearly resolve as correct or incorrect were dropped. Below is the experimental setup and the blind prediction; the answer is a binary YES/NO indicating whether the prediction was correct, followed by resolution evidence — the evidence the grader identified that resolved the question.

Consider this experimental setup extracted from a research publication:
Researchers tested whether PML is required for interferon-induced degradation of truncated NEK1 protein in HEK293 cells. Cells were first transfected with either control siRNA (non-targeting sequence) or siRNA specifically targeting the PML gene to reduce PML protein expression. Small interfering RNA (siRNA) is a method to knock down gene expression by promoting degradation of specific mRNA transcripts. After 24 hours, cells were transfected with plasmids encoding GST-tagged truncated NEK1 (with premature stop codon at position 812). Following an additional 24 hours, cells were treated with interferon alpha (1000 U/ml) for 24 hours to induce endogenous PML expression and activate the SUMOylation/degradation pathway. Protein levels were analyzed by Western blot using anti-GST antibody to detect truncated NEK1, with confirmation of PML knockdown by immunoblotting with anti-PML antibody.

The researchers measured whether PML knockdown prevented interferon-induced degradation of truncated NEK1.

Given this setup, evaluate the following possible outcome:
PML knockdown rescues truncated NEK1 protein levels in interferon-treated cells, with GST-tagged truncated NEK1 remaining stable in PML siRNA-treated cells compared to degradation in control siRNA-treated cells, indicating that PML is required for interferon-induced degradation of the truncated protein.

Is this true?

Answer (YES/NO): YES